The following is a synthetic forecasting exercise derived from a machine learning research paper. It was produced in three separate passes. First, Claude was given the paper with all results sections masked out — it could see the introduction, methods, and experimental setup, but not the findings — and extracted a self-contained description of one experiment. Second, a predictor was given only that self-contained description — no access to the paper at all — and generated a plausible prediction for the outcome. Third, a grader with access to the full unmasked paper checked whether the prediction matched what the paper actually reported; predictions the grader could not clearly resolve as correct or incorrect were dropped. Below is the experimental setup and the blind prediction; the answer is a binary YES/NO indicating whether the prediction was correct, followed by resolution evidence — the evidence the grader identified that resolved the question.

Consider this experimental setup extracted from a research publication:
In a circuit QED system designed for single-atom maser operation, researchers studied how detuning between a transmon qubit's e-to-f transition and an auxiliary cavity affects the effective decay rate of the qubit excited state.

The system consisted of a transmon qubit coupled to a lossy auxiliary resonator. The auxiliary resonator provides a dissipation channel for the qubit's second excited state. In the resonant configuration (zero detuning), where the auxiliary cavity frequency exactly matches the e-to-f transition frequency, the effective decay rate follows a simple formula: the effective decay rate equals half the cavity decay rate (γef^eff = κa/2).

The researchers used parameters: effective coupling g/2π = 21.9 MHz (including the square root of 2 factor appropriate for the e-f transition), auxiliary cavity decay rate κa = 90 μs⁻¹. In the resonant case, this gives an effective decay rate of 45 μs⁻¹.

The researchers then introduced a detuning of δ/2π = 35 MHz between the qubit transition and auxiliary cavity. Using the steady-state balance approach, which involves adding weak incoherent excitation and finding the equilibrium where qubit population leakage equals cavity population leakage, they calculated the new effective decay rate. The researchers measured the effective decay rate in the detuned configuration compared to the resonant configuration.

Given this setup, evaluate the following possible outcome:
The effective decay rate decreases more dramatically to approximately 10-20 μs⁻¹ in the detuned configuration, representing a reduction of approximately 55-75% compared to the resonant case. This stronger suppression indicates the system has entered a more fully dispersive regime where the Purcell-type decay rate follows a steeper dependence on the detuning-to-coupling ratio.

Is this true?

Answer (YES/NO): NO